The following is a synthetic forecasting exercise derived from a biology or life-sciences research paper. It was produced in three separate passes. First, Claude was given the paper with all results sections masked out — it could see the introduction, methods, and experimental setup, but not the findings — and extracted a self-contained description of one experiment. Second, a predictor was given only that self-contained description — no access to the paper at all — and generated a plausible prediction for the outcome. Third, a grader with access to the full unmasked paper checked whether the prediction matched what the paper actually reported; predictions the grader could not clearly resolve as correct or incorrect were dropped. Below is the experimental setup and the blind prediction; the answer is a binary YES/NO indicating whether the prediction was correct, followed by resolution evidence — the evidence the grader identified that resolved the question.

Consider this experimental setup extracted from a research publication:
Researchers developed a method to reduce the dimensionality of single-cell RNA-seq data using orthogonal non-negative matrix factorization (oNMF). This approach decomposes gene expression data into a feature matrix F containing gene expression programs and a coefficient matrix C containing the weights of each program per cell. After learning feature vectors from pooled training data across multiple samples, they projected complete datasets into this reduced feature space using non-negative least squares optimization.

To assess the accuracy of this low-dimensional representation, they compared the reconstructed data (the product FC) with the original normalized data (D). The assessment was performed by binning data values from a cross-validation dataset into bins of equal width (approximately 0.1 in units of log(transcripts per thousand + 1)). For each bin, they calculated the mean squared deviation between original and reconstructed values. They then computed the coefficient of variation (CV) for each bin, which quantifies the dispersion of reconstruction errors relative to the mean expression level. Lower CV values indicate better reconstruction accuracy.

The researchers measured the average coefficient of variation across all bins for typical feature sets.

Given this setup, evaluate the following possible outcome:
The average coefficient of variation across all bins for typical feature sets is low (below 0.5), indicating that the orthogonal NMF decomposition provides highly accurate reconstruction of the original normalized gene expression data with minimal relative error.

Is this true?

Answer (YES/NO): YES